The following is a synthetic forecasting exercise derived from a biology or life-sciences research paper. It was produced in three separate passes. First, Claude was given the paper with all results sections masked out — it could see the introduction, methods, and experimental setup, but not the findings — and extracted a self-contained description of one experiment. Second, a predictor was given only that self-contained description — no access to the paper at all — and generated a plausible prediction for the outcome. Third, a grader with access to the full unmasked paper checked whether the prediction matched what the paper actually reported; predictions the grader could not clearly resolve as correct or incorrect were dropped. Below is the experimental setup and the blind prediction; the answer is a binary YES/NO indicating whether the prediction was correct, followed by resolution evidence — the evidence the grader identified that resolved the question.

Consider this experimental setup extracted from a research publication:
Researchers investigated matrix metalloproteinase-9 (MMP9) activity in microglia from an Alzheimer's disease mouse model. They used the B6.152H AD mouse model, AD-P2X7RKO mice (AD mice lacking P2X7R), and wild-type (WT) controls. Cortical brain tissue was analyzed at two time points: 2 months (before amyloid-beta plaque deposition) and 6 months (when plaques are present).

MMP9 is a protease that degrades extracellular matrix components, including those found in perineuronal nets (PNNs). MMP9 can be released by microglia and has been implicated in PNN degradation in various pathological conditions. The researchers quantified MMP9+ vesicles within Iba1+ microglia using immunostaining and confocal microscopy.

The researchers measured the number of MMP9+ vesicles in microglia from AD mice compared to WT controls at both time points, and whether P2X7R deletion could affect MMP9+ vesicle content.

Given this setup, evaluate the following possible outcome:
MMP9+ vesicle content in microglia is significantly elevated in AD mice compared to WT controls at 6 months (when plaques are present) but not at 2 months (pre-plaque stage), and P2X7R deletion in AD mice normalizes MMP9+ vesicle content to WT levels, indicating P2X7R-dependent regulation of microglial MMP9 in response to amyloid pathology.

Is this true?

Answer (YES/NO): NO